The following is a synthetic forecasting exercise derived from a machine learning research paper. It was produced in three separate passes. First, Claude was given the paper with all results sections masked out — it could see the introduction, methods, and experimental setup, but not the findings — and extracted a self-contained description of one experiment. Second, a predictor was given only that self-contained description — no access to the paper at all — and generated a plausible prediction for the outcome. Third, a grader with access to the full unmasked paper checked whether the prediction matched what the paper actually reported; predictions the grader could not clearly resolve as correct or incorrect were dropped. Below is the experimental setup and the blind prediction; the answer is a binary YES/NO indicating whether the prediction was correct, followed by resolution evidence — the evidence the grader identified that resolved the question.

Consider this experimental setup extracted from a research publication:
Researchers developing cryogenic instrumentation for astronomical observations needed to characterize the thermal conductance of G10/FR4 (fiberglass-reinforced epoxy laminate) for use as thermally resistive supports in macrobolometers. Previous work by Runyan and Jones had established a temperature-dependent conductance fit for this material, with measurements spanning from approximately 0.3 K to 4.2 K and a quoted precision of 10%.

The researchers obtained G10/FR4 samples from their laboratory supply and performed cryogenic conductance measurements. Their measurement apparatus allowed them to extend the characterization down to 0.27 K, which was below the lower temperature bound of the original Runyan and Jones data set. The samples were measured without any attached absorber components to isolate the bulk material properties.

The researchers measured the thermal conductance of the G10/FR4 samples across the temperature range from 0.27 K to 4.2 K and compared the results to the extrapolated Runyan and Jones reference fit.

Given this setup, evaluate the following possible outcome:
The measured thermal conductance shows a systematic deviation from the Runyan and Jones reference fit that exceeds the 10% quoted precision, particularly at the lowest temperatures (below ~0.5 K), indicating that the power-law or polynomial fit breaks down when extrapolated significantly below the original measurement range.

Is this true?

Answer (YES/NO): NO